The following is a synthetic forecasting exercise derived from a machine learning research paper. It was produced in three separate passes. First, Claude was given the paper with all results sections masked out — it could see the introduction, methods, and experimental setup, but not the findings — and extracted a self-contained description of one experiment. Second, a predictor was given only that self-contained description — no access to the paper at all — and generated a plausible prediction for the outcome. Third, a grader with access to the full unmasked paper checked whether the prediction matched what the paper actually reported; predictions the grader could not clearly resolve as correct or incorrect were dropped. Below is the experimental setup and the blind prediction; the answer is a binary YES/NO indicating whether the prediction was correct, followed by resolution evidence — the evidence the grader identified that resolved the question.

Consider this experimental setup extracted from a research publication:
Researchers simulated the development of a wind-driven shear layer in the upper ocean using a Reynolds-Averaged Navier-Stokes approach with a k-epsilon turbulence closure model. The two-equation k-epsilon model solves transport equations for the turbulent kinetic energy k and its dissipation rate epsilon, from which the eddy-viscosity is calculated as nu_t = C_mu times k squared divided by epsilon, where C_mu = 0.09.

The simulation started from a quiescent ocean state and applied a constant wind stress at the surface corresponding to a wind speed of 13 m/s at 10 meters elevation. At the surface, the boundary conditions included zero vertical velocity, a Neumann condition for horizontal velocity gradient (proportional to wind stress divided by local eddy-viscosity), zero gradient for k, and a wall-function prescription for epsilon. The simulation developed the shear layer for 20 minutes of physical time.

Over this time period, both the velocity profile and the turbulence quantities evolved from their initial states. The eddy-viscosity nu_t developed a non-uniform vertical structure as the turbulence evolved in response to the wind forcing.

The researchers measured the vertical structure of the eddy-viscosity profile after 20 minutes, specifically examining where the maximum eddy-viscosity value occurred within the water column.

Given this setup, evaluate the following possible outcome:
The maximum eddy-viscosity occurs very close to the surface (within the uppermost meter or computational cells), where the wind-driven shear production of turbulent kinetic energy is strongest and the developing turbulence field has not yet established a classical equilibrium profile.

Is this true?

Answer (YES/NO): NO